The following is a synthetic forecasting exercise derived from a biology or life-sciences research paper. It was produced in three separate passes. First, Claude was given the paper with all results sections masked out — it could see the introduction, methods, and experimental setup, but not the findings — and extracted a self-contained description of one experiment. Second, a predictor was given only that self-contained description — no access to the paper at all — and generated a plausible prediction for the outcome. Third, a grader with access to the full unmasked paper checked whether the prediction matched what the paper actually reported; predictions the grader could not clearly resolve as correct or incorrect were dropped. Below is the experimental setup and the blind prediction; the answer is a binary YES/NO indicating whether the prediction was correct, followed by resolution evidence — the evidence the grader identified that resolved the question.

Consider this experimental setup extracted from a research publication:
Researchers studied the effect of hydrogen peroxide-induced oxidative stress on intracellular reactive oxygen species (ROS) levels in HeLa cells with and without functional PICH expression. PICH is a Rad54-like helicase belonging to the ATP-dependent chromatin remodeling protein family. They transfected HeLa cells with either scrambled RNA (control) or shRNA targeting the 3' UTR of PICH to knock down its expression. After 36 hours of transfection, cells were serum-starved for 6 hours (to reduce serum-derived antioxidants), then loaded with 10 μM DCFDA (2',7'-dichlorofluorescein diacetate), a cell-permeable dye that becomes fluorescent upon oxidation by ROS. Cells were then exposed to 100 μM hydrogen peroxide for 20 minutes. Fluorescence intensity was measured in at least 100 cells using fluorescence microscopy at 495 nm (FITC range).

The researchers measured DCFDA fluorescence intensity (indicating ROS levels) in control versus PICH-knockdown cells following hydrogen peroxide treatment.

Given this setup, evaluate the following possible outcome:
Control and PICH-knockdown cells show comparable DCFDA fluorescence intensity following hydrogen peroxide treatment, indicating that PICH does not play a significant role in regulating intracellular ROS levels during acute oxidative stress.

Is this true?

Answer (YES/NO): NO